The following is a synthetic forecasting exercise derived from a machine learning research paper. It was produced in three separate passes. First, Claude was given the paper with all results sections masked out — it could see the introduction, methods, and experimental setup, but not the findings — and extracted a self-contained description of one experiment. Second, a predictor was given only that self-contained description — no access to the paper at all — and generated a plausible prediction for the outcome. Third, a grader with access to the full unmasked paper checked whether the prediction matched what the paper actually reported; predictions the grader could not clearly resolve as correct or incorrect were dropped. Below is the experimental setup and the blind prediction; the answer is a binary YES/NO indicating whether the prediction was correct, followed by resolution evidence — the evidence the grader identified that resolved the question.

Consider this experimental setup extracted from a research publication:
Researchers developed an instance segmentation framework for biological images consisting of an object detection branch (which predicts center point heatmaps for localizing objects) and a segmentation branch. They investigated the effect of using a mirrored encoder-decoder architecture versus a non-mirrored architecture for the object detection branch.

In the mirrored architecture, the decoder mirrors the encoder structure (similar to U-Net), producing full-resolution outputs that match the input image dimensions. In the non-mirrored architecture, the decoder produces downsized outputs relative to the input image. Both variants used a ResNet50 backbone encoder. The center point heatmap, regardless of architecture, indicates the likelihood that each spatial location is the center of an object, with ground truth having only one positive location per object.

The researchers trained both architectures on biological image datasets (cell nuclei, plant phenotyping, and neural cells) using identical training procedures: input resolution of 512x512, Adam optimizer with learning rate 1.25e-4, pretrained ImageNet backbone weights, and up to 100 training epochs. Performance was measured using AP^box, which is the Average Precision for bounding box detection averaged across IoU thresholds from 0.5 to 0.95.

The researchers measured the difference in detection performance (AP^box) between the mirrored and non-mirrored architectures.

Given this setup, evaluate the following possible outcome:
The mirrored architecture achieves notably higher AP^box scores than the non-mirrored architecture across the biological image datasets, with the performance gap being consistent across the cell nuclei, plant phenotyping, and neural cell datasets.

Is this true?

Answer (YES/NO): NO